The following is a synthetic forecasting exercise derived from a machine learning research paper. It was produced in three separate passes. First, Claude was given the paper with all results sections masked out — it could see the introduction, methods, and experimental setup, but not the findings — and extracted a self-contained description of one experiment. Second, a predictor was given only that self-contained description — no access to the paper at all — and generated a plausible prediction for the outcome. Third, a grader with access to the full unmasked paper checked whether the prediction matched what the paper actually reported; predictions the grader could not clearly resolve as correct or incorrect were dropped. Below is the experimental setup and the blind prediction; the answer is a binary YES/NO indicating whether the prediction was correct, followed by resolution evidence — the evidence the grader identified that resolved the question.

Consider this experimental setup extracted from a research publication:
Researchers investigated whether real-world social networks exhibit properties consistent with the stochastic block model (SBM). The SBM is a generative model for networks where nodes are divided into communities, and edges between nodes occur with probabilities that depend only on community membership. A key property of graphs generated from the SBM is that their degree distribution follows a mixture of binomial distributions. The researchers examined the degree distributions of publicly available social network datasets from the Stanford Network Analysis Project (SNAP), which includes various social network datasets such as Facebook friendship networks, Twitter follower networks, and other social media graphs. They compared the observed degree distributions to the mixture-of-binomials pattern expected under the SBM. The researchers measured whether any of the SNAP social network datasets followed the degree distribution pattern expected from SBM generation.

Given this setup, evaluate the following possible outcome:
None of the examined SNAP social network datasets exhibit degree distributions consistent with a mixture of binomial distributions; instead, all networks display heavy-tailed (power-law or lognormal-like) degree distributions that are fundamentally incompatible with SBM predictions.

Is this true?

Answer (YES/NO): NO